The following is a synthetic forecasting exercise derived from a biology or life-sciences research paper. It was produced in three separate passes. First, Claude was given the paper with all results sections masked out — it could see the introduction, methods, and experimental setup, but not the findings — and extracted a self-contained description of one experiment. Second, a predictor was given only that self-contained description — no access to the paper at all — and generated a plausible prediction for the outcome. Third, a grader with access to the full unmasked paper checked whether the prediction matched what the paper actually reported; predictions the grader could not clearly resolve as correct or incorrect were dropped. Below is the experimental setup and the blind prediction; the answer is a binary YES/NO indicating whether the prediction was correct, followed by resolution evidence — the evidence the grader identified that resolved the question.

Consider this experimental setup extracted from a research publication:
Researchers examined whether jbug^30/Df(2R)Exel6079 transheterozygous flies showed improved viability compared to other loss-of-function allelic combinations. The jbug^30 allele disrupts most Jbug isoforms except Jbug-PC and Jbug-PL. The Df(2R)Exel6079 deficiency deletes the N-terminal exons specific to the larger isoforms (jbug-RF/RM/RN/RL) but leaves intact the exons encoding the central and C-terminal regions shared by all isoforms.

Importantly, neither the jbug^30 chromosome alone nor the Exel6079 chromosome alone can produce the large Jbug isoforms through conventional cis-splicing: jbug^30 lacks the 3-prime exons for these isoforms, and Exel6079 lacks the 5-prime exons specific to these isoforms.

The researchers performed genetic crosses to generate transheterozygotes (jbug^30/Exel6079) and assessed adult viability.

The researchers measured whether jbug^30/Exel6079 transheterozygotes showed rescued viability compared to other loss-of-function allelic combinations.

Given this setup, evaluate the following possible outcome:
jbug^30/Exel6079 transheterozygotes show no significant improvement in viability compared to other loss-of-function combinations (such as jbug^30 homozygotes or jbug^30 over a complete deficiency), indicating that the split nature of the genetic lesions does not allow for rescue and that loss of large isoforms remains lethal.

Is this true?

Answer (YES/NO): NO